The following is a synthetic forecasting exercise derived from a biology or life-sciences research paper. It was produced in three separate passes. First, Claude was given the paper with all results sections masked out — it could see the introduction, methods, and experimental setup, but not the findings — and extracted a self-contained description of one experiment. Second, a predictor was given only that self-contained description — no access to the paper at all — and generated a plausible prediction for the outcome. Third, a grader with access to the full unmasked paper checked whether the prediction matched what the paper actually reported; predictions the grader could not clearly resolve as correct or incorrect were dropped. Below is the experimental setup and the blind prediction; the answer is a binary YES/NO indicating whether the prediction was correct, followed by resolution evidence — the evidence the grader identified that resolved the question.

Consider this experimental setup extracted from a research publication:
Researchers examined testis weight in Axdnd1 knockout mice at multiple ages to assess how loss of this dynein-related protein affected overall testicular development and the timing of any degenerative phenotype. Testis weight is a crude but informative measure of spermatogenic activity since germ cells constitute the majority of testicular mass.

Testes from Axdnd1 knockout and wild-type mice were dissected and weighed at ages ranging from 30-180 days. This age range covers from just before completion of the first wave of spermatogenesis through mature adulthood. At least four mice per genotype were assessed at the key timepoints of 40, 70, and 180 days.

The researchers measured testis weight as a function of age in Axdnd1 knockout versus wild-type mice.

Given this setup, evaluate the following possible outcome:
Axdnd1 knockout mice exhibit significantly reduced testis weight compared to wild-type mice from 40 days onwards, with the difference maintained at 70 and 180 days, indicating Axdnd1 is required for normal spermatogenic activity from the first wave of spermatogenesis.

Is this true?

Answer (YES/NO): NO